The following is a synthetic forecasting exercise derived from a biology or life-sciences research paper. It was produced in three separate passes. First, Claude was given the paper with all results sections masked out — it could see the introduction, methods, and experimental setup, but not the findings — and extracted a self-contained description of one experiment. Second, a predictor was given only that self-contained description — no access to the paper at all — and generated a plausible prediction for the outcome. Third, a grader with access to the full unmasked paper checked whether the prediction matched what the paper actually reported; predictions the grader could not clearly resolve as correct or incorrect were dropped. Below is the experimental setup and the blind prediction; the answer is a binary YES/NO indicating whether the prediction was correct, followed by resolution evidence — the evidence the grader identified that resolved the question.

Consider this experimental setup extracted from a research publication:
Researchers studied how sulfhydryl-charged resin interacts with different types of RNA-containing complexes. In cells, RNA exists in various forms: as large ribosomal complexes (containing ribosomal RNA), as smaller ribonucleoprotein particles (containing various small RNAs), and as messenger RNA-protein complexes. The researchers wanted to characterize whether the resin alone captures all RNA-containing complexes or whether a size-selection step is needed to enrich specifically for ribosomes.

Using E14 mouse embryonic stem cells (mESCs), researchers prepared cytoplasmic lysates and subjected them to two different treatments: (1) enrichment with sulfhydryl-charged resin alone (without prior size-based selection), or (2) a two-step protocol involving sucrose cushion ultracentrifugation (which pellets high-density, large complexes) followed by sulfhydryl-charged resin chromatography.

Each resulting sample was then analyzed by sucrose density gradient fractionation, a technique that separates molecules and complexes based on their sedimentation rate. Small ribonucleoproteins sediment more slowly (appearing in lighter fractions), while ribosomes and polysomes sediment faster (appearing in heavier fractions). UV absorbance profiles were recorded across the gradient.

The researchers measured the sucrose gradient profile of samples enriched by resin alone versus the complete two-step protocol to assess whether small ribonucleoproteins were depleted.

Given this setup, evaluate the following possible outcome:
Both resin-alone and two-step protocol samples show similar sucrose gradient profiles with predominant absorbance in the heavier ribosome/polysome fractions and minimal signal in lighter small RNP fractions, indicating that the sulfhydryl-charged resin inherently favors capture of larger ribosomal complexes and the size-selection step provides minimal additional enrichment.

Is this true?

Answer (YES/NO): NO